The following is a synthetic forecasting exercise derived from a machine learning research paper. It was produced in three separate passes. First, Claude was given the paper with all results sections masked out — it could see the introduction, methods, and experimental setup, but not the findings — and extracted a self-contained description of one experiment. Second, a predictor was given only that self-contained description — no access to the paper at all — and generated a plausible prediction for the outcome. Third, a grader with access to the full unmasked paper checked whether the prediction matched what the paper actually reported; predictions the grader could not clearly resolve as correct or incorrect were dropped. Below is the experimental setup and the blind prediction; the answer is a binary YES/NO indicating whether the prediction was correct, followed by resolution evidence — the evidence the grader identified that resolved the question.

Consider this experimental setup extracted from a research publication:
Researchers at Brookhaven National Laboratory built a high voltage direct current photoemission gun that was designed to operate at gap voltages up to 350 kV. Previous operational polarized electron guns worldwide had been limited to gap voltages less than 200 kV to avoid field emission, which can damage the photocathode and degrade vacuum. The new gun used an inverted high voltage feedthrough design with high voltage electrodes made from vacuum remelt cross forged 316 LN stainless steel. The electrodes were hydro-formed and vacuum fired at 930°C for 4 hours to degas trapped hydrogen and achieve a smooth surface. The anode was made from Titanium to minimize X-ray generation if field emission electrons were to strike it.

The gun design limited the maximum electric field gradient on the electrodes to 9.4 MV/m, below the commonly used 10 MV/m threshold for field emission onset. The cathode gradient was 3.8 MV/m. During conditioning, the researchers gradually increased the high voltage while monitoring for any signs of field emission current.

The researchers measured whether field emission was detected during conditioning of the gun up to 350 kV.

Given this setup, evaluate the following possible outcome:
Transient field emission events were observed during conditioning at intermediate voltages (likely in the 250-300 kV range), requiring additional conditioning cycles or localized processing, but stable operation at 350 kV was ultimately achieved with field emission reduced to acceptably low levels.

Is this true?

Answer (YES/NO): NO